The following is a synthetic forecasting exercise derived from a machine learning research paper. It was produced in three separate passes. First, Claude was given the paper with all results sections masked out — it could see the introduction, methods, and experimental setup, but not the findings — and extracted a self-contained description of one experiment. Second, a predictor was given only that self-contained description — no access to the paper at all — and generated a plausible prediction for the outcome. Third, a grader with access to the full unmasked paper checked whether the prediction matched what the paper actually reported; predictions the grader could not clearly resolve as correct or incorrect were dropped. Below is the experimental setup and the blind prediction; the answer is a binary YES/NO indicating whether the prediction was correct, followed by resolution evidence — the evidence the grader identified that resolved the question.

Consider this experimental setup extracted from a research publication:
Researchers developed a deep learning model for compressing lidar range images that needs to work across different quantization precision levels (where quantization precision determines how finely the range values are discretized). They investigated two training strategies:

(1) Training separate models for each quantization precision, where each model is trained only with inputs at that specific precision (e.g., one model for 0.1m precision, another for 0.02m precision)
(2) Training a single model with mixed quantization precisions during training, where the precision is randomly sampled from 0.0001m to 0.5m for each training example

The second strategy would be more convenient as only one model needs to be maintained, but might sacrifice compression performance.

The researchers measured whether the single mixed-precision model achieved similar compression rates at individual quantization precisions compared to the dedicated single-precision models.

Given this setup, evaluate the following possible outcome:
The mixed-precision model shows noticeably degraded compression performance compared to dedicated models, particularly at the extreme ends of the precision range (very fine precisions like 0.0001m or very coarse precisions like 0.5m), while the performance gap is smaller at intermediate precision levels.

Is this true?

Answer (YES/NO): NO